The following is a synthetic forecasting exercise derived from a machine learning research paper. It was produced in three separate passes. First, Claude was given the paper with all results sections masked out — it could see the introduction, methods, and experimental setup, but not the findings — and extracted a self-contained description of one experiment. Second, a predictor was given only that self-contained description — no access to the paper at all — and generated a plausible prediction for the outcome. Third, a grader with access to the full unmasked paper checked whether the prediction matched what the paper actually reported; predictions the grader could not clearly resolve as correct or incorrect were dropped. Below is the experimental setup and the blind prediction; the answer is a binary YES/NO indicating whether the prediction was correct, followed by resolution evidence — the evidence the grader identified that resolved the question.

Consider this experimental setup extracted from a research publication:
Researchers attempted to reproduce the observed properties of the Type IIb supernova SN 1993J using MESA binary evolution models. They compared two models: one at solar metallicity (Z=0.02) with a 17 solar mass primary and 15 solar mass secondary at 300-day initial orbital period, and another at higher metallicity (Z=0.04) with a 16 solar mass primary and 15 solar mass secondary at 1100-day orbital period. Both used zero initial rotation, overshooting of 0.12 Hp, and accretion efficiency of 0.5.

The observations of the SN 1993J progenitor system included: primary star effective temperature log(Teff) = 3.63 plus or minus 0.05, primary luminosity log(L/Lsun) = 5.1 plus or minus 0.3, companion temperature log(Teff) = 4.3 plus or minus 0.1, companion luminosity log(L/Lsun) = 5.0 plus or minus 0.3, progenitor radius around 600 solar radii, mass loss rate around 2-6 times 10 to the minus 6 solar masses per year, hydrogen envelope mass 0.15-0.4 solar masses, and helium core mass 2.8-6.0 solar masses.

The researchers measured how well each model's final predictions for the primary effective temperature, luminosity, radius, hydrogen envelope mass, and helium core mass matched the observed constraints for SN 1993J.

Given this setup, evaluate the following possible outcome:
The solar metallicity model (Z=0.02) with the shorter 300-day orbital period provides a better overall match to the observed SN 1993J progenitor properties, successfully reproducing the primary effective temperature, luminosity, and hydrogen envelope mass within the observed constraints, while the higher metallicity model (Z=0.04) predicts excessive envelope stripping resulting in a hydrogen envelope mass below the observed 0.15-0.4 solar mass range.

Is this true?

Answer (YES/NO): NO